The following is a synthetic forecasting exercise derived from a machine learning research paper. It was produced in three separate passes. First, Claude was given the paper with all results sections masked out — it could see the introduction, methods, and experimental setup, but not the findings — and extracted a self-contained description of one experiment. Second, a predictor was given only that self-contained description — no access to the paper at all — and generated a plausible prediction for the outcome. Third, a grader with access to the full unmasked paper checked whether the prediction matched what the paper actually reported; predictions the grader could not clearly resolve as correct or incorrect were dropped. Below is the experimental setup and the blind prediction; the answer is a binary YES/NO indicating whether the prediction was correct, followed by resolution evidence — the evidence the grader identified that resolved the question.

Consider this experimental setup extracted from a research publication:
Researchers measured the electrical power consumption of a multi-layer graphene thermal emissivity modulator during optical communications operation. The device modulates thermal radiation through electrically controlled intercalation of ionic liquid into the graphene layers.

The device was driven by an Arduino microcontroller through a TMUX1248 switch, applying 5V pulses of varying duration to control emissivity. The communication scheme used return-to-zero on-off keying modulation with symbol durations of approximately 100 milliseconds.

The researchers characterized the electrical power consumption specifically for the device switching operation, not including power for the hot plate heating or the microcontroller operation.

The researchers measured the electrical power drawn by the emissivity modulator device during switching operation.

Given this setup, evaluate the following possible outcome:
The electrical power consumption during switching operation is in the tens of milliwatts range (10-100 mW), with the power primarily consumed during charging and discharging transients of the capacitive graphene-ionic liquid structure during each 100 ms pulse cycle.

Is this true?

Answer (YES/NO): NO